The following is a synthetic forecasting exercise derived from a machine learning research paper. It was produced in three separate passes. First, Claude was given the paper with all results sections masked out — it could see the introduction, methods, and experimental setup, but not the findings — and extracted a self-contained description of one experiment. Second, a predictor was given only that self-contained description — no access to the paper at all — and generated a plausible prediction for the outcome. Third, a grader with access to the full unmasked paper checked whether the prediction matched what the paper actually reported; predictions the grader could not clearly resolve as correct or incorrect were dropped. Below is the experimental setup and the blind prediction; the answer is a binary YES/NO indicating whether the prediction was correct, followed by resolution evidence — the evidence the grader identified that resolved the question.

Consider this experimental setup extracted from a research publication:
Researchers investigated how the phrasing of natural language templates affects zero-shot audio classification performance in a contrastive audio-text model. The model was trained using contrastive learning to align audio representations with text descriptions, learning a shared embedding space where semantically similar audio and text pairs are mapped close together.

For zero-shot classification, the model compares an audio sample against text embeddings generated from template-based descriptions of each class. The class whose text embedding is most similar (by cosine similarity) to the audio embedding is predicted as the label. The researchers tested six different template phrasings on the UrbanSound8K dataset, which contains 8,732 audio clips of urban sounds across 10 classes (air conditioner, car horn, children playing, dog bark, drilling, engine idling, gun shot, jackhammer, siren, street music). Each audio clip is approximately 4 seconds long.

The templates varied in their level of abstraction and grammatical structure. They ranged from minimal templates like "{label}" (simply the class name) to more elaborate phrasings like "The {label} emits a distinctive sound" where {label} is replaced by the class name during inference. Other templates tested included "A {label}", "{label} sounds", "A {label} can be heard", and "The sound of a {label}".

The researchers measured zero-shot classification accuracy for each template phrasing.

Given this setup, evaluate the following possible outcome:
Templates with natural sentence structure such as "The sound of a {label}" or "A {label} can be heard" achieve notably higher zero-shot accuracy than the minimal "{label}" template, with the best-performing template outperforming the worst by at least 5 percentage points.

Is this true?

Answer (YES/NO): NO